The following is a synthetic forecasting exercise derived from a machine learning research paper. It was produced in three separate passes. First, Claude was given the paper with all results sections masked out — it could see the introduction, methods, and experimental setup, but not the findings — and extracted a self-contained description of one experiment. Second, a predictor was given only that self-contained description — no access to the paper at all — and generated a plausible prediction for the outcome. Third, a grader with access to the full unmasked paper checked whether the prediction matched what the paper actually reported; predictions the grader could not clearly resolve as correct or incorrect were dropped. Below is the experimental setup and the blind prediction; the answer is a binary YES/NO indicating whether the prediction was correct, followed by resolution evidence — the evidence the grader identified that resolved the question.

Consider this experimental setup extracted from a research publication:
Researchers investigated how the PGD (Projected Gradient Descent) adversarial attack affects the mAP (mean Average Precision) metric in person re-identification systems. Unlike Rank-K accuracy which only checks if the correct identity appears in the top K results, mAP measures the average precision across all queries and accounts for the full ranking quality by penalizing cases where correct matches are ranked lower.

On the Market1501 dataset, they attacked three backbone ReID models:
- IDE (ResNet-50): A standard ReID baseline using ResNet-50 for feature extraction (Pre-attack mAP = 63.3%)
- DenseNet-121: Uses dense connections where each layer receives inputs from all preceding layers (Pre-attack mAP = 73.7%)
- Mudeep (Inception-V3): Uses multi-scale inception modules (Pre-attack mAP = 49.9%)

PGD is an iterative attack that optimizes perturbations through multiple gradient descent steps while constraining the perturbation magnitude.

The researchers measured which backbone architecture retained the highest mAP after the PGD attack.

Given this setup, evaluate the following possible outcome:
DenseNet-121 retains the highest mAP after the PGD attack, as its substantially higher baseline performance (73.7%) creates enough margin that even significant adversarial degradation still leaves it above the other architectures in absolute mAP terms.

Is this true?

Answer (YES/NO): NO